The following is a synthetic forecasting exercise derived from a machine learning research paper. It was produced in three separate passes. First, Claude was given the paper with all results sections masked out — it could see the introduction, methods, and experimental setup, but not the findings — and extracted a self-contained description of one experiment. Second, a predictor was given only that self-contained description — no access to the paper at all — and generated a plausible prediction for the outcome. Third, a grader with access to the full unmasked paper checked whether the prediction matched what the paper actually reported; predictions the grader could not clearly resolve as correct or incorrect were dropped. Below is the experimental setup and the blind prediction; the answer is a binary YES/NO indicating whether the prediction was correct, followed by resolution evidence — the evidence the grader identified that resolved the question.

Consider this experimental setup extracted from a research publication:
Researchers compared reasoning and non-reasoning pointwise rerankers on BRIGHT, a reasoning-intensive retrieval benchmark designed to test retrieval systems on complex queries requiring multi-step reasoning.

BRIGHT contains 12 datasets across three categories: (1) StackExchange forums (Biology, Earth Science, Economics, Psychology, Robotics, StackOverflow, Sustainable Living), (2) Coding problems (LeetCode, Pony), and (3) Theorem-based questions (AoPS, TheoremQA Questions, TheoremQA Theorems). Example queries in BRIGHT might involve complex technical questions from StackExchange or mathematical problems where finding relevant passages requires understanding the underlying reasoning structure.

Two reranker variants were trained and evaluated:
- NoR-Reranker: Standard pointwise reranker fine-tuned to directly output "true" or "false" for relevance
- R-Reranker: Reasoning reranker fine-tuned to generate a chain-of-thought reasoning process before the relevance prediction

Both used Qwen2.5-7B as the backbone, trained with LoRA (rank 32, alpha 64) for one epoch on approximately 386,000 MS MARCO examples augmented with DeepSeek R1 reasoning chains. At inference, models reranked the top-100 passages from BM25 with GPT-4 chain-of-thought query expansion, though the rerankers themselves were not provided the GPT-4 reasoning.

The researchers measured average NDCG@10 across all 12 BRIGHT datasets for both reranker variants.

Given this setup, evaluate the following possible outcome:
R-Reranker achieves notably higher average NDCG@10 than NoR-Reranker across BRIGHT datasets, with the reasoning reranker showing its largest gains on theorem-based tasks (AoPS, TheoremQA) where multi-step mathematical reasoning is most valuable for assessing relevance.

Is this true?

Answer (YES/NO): NO